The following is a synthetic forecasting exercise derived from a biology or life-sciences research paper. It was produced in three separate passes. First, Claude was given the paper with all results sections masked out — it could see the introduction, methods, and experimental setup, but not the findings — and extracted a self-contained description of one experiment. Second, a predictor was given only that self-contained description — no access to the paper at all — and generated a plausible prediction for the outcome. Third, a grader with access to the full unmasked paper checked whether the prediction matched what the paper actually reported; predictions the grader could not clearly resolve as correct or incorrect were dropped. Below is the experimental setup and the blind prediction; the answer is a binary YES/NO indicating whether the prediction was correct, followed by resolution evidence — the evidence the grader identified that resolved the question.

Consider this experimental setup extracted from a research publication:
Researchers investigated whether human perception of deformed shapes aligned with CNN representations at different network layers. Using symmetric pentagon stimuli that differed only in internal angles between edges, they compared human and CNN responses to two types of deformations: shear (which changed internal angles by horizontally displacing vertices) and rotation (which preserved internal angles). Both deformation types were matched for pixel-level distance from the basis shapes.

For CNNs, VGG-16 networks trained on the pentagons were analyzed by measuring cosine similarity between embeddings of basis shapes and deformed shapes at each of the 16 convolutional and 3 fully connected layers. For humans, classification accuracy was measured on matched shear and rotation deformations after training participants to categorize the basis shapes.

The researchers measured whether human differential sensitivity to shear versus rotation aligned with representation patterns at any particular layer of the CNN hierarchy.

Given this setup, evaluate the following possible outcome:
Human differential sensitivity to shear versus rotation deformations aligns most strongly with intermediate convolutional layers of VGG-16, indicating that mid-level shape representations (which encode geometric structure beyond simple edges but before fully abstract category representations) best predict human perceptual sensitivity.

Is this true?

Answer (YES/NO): NO